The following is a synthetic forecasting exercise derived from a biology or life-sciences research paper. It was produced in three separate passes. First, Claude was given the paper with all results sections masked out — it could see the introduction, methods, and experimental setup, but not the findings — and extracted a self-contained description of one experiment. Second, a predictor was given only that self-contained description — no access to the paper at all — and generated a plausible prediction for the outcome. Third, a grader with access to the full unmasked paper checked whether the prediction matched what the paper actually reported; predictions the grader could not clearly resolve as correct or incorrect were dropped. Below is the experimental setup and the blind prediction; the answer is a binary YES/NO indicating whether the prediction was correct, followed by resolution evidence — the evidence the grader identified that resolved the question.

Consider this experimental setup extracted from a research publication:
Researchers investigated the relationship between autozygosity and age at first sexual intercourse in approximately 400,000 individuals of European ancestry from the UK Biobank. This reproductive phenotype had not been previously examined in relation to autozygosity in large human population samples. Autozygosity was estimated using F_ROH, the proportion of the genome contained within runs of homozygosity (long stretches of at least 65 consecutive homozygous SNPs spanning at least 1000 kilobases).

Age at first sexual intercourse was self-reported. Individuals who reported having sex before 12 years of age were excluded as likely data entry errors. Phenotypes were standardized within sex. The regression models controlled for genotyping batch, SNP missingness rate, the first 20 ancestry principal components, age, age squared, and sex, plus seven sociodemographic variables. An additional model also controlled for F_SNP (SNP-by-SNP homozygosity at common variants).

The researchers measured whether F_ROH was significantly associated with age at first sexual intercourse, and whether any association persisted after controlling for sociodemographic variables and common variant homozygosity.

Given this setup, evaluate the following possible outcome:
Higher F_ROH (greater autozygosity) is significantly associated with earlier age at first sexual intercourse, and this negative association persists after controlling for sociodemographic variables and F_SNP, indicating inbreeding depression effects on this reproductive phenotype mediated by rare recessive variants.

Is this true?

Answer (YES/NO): NO